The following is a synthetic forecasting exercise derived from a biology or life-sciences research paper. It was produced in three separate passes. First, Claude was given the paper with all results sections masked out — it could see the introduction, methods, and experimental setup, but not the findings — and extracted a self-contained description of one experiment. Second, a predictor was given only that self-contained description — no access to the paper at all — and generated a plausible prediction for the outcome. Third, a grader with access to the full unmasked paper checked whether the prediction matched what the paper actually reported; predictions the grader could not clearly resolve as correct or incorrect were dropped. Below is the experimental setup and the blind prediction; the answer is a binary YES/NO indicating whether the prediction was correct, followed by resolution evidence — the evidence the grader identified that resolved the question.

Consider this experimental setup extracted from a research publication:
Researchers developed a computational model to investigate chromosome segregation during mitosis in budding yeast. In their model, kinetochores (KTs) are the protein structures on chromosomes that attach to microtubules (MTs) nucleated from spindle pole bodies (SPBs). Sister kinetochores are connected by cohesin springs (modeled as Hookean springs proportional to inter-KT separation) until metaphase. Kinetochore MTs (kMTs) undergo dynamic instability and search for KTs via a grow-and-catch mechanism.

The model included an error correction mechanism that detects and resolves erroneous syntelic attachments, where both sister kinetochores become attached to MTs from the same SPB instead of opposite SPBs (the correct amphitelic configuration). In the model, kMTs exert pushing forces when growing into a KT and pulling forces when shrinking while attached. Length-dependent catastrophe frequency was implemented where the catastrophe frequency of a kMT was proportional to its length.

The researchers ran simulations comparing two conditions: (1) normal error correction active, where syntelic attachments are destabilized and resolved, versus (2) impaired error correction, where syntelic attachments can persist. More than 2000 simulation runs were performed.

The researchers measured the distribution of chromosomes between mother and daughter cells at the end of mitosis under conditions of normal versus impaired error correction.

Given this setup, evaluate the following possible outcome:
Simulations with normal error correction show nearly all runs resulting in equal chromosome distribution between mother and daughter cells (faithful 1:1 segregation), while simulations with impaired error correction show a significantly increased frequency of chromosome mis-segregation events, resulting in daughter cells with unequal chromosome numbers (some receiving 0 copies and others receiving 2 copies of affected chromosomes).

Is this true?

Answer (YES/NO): NO